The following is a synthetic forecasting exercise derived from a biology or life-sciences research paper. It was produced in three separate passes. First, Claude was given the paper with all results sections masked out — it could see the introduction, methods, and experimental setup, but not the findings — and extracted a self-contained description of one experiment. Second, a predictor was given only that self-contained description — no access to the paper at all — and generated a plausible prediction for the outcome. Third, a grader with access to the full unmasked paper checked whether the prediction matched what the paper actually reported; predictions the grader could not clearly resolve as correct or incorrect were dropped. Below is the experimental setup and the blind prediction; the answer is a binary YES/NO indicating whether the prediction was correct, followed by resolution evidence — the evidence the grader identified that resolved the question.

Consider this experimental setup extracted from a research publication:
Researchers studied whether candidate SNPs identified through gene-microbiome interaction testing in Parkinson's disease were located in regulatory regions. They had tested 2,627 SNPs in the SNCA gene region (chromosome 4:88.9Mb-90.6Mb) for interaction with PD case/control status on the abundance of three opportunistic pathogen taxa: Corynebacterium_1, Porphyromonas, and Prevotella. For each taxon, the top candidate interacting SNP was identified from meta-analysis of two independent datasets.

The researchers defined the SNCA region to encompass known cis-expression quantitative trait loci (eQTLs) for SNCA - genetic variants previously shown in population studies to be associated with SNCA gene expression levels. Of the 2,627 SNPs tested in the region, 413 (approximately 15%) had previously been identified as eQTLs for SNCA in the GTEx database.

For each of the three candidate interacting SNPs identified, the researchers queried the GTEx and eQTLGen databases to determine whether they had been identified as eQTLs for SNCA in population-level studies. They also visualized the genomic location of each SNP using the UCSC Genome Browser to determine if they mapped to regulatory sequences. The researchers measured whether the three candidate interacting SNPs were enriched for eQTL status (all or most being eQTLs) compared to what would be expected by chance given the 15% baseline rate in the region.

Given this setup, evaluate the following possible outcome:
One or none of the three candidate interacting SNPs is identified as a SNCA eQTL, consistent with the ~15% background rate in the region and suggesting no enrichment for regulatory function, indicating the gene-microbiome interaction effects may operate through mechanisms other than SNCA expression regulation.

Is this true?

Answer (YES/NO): NO